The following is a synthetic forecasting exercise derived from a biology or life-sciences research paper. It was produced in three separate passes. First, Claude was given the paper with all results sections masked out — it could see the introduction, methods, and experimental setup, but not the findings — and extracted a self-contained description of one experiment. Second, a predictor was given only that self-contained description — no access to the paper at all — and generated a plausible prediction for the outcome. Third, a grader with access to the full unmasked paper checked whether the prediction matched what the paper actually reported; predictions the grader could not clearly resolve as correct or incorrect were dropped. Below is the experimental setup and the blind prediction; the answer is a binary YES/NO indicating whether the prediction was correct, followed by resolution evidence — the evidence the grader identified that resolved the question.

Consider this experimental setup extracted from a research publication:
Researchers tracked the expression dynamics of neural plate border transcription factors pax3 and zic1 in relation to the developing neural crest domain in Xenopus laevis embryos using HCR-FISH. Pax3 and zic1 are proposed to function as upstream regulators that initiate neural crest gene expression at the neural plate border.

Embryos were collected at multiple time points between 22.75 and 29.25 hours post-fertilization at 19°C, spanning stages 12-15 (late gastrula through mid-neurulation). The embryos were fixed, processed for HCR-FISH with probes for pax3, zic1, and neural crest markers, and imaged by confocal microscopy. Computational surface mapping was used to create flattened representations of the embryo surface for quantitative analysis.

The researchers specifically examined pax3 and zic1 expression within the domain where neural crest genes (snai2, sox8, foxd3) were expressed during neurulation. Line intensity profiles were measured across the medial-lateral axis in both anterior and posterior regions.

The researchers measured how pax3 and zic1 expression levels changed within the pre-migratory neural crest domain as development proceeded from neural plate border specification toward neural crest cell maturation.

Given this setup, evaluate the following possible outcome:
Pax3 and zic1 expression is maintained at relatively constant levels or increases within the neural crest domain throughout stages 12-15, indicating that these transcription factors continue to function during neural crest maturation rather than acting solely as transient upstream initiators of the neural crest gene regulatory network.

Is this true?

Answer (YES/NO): NO